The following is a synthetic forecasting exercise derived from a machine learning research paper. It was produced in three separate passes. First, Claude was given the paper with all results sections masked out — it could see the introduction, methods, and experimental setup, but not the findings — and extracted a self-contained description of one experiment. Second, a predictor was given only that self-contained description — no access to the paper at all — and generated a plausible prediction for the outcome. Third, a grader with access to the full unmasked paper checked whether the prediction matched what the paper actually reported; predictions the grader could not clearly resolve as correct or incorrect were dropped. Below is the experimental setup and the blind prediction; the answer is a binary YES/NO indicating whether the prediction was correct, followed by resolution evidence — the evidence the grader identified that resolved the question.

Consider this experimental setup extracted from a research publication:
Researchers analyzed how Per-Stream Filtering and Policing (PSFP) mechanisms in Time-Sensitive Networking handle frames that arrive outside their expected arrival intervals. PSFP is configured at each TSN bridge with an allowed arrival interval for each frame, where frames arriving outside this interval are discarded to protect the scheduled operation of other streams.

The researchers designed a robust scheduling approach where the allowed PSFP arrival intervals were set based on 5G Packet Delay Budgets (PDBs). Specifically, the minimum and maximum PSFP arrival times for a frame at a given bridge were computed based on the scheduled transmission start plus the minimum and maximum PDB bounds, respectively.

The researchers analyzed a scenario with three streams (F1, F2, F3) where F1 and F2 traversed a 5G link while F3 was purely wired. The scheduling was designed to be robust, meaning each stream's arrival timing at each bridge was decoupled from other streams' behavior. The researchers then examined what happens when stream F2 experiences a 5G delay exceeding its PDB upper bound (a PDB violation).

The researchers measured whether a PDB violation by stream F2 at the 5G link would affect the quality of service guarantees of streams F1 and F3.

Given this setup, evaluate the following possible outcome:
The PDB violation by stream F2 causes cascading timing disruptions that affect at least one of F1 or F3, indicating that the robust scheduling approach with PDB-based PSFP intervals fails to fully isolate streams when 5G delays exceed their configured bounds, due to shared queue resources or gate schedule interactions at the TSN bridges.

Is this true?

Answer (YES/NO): NO